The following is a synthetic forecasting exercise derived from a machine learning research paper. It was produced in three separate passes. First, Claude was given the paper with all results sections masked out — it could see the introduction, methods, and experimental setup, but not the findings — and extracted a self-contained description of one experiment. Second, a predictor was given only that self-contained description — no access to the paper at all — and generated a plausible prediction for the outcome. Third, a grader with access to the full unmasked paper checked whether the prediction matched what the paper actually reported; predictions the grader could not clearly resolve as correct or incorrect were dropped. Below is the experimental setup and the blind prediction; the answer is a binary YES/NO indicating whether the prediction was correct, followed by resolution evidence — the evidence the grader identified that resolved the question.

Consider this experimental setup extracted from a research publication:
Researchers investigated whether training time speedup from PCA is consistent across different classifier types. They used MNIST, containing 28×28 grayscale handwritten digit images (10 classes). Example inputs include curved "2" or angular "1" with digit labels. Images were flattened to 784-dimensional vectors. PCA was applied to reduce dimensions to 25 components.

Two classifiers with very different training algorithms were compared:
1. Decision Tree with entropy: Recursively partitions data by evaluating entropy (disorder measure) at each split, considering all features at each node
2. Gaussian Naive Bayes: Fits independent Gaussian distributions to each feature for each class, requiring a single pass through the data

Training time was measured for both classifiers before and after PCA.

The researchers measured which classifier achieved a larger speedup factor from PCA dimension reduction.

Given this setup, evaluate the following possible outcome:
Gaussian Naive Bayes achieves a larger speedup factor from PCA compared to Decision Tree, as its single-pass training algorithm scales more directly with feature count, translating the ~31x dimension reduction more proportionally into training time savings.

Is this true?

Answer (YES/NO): YES